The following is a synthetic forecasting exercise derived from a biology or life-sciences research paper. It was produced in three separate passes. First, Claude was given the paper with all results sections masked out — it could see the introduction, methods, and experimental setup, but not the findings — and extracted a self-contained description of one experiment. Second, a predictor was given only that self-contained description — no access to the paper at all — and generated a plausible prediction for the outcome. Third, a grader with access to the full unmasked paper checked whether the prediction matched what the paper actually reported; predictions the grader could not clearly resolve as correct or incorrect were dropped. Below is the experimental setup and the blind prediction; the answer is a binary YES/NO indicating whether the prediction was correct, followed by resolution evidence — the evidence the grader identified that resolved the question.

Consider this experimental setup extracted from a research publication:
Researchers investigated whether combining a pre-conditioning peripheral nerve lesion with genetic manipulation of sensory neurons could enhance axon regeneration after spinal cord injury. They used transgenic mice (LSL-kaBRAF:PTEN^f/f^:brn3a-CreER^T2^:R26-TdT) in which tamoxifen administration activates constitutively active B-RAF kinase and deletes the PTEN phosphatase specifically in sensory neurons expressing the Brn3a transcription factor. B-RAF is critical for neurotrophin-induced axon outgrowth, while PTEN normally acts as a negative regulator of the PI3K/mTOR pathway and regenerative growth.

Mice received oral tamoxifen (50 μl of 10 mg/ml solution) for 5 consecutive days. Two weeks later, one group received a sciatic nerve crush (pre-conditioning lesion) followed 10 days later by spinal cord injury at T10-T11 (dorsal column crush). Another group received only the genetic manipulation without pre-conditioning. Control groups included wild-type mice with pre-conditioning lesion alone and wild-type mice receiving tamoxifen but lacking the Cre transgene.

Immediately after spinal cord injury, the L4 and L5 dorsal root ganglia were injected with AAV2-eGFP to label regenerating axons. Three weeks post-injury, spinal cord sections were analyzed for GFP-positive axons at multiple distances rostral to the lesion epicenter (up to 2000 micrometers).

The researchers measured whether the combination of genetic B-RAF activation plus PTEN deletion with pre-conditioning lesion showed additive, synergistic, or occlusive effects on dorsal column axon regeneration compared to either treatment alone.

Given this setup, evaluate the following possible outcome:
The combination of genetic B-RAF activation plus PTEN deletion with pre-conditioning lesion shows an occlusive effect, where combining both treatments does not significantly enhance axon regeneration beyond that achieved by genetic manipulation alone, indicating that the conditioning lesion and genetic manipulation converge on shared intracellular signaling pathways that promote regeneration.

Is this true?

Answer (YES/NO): NO